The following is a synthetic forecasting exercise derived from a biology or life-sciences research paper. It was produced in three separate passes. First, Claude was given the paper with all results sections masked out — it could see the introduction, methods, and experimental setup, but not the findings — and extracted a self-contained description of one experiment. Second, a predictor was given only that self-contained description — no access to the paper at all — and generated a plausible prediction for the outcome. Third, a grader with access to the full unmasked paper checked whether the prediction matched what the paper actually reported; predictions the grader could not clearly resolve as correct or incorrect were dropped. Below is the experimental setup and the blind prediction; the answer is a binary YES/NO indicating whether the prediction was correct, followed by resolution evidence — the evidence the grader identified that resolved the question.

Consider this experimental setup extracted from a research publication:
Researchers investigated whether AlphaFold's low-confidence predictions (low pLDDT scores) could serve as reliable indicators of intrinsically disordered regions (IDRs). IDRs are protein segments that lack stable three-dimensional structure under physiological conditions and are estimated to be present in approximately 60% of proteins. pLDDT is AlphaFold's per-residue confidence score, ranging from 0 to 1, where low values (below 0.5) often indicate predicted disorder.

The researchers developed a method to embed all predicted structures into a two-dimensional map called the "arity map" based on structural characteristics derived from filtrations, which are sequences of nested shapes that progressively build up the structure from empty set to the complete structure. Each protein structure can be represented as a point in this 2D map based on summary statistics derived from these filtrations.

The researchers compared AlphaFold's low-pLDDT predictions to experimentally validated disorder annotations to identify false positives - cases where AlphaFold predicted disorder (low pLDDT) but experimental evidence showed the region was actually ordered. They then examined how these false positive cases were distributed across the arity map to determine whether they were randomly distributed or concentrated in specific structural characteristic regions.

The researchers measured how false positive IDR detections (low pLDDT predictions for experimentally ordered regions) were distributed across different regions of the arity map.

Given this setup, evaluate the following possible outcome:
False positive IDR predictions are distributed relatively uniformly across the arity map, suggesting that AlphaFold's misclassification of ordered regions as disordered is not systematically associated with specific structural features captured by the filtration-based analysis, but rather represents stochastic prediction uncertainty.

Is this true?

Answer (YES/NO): NO